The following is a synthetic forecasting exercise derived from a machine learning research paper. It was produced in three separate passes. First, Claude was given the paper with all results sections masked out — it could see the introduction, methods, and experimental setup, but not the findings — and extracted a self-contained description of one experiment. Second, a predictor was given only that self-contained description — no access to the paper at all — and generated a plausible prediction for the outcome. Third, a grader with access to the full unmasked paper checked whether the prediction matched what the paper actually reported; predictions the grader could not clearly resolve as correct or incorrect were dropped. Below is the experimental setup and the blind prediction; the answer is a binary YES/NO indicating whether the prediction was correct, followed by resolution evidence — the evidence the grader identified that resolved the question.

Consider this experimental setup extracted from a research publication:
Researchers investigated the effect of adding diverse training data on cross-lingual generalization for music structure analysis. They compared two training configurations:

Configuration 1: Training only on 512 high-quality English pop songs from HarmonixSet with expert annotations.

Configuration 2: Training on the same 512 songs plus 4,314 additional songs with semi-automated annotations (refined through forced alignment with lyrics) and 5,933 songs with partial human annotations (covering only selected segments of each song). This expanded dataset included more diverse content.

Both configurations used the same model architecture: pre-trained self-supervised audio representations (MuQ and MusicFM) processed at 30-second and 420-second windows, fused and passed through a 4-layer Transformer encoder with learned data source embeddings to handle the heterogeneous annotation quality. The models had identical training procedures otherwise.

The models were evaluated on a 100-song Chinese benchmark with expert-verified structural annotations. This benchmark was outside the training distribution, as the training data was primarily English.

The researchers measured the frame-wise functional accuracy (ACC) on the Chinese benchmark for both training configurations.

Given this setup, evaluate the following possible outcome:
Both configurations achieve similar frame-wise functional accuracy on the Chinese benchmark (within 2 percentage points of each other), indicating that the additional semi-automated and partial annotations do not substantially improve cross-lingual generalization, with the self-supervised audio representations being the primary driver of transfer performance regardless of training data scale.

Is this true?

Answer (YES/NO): NO